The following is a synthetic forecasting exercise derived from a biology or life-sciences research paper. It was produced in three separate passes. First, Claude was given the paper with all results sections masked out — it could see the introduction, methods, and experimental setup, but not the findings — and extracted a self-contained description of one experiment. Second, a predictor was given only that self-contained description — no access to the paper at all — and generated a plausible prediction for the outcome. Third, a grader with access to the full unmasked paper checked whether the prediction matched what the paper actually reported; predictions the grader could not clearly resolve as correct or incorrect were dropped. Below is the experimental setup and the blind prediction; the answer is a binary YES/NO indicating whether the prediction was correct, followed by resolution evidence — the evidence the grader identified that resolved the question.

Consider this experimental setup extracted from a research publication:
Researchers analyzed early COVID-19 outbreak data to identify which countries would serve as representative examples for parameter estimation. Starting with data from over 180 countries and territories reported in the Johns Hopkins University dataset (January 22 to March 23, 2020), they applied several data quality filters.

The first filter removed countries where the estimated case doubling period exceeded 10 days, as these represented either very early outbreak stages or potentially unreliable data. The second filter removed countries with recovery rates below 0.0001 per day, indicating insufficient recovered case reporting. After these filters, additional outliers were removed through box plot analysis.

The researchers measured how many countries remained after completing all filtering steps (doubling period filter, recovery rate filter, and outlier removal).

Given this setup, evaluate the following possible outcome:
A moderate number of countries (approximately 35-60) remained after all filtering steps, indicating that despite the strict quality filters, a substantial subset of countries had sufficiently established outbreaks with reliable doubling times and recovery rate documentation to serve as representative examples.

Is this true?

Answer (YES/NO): YES